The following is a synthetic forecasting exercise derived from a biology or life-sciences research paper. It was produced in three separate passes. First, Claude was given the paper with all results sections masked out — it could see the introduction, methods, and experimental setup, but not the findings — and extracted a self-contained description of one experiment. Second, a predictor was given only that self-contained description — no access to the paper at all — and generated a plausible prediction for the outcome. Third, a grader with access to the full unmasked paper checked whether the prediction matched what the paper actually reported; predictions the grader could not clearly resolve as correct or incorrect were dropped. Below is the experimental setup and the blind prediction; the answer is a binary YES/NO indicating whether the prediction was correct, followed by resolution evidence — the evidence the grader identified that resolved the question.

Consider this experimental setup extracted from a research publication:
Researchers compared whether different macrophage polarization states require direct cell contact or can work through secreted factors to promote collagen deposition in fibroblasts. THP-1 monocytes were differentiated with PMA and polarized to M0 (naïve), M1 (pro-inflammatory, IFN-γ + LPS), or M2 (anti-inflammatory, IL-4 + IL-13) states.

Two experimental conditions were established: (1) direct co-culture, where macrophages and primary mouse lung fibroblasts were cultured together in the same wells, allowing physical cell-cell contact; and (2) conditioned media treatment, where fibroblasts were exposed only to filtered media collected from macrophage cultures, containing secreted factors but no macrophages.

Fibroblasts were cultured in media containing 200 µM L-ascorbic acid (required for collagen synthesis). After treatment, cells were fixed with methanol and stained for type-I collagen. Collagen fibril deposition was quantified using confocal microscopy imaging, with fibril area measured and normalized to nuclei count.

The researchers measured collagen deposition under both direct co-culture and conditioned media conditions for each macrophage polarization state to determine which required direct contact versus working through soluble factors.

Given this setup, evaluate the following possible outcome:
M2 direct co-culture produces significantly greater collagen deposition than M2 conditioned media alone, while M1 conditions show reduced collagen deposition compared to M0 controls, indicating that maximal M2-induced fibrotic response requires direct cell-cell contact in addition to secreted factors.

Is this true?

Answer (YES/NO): NO